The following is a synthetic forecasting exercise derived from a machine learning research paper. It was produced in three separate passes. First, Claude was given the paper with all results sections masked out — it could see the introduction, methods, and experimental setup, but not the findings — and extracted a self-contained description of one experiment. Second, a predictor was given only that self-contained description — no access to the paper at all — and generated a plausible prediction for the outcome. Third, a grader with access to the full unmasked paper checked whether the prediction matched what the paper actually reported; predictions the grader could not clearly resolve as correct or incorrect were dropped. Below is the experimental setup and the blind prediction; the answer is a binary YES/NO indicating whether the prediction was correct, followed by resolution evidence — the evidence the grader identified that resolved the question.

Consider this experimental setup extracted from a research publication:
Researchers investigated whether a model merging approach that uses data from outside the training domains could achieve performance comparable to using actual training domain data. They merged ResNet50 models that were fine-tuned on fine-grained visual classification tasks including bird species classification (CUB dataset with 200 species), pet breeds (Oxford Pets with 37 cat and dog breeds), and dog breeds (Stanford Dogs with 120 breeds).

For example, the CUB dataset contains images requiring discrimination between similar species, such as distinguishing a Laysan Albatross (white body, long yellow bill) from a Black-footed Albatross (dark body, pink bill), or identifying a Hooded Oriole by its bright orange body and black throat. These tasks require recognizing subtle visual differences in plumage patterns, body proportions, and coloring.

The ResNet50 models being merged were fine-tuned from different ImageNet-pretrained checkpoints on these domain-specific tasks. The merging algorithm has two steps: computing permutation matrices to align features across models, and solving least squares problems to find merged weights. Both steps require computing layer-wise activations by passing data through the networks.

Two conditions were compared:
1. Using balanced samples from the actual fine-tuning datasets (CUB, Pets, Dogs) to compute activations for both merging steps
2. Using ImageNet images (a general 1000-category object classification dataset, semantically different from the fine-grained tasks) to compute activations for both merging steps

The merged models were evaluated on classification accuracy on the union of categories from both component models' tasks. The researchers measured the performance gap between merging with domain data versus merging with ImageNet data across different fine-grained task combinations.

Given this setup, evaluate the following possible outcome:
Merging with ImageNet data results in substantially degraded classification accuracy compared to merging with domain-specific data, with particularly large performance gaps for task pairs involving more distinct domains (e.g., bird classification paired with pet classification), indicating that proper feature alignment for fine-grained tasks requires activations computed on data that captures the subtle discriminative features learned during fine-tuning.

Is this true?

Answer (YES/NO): NO